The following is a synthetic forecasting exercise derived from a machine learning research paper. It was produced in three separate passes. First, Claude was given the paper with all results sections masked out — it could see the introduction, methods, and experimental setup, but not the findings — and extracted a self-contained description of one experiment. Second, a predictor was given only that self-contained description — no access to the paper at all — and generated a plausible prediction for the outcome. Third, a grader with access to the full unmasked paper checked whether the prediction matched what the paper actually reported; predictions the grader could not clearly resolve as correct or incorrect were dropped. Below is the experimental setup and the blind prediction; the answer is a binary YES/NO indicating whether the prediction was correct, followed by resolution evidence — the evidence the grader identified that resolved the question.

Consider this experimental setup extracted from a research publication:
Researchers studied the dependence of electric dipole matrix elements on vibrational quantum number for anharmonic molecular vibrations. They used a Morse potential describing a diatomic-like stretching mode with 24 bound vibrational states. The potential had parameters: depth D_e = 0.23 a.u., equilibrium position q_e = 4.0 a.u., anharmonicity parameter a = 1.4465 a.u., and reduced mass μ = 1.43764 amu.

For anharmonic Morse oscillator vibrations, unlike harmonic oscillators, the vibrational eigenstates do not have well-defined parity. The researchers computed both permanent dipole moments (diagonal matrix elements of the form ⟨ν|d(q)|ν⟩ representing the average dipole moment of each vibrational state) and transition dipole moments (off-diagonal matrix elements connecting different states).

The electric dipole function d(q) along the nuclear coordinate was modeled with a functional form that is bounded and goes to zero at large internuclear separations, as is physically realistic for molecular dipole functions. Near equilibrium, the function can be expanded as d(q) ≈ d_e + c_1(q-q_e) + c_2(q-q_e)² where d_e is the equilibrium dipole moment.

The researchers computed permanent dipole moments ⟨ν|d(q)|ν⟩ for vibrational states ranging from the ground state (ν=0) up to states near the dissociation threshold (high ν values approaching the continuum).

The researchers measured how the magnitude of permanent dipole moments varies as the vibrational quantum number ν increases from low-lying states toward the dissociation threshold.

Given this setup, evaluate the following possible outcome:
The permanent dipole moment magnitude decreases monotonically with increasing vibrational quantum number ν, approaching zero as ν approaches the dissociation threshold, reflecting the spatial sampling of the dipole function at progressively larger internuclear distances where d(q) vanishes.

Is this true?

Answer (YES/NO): NO